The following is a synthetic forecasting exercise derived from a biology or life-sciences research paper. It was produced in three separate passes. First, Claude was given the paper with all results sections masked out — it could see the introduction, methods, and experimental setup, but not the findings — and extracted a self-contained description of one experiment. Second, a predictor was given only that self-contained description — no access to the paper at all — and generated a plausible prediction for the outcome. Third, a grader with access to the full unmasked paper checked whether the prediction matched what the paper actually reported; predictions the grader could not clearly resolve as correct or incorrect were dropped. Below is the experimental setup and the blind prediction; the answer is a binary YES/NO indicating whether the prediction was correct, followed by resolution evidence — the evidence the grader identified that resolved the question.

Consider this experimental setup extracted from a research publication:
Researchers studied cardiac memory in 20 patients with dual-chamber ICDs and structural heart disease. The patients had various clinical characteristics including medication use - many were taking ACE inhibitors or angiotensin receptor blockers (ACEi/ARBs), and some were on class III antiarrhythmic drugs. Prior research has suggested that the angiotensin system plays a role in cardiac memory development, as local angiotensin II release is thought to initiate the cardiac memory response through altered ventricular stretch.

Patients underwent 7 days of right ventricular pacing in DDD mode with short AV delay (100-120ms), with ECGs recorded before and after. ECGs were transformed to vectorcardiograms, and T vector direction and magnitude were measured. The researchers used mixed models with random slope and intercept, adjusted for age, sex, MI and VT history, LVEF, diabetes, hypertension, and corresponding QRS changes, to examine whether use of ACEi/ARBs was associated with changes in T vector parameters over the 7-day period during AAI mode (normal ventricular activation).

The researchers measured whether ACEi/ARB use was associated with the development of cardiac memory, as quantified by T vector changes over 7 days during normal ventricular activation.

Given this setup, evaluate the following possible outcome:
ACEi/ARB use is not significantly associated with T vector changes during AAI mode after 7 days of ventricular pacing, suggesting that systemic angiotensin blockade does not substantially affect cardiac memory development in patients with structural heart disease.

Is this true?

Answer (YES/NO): YES